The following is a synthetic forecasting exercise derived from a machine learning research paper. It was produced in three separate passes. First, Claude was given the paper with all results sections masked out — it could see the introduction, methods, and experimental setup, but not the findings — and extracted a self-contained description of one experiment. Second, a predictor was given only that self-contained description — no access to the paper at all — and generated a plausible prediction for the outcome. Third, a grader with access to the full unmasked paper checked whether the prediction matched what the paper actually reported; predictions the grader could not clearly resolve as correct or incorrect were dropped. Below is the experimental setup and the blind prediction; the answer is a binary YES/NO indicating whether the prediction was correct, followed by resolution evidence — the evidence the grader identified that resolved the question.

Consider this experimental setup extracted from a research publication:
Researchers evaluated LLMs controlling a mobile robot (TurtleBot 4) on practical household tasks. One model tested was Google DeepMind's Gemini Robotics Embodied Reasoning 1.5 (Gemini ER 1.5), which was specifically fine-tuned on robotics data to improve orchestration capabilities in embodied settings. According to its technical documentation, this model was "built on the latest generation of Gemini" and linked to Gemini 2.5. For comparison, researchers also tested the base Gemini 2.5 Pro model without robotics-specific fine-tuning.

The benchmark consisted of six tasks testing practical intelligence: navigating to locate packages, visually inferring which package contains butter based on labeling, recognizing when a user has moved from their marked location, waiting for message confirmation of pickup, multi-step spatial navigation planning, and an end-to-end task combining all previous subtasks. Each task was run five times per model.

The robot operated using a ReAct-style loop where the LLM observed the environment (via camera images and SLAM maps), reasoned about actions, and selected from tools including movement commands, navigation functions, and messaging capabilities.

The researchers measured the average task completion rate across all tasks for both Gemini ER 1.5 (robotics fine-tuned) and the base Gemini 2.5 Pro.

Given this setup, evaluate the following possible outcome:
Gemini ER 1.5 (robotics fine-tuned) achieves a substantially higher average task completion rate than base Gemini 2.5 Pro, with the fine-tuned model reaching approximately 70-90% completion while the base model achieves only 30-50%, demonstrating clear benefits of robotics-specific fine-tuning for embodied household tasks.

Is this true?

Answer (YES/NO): NO